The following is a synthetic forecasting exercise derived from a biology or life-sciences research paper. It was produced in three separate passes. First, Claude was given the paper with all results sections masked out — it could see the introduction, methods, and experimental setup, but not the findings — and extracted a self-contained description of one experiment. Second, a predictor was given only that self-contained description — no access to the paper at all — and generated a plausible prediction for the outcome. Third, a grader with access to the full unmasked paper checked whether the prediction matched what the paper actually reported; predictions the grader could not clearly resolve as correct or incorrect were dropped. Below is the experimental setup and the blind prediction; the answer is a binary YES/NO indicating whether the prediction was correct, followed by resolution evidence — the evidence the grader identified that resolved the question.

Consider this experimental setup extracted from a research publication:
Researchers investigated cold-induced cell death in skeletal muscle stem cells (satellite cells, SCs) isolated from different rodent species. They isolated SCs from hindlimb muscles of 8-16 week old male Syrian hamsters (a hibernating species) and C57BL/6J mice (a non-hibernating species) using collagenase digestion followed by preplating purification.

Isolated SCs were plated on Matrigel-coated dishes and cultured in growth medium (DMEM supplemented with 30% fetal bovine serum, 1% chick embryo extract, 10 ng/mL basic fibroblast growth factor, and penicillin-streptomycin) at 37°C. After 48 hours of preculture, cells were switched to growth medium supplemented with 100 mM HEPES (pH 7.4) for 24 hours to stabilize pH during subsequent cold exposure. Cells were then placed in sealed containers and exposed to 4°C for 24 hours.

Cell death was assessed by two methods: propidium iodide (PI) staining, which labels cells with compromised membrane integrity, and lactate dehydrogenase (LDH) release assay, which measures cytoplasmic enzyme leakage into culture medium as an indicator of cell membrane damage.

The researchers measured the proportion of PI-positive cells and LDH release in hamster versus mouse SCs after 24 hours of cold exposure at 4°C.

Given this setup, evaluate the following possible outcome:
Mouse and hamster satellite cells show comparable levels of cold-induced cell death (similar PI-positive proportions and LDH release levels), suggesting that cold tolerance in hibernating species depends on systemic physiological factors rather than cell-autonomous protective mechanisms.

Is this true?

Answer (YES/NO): NO